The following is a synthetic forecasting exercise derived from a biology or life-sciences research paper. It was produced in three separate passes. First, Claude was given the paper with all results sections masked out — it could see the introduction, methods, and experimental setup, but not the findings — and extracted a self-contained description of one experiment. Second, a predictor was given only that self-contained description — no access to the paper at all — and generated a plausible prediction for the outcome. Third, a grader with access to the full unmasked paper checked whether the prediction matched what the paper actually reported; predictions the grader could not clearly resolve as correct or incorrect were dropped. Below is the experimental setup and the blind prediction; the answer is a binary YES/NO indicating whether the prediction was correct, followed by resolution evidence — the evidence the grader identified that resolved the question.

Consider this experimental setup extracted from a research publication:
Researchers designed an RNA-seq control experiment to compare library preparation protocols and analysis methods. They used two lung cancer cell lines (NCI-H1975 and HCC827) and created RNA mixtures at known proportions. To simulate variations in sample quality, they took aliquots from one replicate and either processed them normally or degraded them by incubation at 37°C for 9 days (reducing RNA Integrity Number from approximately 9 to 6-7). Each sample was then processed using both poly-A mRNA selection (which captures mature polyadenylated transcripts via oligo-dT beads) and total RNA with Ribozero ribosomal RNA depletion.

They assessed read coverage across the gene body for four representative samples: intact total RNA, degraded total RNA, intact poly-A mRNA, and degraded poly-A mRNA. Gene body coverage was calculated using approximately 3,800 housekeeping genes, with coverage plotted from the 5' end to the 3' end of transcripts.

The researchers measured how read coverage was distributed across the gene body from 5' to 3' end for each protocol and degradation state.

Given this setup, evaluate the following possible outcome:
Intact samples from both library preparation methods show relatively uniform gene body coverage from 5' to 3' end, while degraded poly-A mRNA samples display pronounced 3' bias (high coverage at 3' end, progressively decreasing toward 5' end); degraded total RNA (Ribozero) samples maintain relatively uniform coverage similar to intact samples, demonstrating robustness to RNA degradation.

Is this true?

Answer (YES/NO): YES